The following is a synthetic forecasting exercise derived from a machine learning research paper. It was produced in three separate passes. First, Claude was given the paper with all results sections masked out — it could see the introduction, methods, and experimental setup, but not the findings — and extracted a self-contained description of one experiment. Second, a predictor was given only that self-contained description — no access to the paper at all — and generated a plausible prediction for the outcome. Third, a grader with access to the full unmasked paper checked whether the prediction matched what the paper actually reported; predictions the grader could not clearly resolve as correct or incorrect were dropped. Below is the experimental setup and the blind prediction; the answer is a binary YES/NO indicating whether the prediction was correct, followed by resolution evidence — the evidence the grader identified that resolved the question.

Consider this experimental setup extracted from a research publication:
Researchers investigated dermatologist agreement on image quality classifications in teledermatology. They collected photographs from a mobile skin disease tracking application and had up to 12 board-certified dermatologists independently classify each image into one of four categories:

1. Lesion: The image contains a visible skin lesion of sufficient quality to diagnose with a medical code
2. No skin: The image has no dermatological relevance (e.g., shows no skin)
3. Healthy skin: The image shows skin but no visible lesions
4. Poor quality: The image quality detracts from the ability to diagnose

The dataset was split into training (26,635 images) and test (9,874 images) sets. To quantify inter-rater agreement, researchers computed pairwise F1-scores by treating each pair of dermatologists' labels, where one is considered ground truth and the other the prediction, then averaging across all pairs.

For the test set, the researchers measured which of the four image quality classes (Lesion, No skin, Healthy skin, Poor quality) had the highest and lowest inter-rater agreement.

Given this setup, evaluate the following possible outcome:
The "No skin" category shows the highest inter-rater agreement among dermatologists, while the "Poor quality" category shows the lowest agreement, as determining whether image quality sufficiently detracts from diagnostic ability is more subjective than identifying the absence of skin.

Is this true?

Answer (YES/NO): NO